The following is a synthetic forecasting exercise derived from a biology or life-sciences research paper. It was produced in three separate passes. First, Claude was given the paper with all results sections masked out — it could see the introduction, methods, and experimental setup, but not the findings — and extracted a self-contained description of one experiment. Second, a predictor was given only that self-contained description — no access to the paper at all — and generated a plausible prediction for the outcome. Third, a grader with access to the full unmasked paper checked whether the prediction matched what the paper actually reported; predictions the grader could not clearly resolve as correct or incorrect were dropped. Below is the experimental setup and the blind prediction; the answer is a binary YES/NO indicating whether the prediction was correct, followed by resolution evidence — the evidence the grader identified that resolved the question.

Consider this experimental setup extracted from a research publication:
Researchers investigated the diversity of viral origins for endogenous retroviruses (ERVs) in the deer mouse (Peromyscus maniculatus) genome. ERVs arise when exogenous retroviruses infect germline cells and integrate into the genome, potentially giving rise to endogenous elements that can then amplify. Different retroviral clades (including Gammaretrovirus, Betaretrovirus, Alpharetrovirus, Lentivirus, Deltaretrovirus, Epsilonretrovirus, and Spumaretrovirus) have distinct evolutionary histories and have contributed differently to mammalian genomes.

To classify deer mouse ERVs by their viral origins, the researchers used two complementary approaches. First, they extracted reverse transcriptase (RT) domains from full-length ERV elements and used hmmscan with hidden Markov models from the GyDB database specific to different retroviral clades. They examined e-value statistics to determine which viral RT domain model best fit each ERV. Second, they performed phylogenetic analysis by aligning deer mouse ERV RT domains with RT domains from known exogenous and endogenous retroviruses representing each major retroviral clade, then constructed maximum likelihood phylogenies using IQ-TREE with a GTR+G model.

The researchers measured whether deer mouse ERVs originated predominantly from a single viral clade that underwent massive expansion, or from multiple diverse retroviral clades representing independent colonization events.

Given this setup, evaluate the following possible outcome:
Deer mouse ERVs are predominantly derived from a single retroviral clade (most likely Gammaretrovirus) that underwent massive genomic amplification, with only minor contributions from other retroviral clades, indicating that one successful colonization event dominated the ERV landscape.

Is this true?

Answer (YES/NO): NO